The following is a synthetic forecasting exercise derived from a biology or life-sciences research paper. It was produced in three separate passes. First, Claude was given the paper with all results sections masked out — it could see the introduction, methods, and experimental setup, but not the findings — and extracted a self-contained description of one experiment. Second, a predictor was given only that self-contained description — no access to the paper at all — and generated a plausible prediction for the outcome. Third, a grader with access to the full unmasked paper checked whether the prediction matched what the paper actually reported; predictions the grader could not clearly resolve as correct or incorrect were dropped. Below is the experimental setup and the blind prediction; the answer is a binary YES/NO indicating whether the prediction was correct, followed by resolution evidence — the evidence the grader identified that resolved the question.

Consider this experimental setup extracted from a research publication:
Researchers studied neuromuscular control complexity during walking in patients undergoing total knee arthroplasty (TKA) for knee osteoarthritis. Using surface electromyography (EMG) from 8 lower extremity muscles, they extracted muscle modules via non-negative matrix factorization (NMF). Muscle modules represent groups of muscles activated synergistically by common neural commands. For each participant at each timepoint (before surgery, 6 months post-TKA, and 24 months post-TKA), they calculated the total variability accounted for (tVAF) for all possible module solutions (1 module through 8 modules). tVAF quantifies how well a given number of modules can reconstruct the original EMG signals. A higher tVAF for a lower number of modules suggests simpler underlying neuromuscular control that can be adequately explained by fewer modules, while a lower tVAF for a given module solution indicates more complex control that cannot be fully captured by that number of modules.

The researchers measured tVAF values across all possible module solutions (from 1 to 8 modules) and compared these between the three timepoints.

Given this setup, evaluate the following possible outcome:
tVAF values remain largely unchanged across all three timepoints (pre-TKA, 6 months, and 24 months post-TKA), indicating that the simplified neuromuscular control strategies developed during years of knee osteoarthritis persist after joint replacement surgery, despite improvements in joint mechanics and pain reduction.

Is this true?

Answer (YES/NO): NO